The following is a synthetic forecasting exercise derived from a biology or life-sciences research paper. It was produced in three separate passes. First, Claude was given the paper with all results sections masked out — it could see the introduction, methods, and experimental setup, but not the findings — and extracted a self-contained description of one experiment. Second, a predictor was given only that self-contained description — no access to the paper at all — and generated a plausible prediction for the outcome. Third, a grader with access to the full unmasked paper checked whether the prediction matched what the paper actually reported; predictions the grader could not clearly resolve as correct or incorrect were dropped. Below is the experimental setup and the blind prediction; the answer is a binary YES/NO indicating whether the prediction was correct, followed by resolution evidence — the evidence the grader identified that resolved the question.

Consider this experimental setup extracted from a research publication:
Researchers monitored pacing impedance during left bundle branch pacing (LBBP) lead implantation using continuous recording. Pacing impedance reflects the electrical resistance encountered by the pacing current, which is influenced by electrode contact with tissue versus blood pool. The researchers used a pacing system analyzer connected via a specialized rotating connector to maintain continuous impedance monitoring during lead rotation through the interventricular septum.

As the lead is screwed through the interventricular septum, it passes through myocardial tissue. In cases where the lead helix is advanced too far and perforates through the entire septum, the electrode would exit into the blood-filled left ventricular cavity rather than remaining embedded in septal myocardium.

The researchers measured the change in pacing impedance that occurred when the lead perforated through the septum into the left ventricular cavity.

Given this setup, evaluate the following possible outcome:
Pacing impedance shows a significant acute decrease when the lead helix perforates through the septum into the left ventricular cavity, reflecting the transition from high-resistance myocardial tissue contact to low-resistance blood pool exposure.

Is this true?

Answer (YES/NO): YES